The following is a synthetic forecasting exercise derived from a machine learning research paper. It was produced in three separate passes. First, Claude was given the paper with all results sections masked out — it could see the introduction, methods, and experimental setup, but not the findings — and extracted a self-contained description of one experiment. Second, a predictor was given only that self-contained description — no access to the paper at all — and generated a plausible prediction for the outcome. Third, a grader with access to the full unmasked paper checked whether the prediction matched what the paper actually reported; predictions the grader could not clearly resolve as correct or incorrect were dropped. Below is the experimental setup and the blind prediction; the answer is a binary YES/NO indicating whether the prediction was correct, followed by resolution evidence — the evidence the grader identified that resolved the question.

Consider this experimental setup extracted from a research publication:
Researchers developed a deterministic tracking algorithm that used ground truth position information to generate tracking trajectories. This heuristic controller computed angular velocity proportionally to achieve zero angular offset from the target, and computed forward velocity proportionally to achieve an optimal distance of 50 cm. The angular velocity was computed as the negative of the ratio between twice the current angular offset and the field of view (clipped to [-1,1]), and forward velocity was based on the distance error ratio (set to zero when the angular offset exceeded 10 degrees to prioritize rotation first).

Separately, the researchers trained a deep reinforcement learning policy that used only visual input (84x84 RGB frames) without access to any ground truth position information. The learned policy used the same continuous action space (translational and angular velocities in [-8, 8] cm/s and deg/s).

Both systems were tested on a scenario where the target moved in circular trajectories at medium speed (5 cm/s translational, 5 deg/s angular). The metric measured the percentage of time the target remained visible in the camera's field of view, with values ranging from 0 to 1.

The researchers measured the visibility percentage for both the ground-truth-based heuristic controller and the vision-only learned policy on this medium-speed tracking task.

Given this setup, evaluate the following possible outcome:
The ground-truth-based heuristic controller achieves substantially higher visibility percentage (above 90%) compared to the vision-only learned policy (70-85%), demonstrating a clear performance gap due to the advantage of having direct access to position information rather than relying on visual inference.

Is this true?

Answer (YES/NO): NO